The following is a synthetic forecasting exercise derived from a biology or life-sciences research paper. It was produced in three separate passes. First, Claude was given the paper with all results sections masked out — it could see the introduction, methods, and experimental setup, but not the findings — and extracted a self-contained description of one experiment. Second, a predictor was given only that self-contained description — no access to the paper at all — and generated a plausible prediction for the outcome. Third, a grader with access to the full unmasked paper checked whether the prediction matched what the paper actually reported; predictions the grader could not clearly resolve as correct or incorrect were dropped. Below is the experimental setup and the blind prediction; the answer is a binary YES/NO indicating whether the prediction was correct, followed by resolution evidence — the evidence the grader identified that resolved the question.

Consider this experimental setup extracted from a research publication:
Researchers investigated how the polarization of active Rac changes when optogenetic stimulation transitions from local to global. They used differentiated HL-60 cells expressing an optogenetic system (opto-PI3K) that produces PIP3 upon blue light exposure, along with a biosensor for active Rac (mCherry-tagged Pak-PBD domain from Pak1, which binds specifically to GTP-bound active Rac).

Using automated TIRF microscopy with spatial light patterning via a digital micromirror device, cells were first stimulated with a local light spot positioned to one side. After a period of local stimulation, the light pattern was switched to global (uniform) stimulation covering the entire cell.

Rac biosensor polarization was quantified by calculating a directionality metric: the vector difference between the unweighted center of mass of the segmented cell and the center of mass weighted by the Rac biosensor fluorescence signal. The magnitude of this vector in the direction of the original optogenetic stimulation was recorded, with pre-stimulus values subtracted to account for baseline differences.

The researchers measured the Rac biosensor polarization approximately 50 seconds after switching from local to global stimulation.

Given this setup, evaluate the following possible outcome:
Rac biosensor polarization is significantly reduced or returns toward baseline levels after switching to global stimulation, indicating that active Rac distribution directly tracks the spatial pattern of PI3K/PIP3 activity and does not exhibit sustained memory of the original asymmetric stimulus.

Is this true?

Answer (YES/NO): NO